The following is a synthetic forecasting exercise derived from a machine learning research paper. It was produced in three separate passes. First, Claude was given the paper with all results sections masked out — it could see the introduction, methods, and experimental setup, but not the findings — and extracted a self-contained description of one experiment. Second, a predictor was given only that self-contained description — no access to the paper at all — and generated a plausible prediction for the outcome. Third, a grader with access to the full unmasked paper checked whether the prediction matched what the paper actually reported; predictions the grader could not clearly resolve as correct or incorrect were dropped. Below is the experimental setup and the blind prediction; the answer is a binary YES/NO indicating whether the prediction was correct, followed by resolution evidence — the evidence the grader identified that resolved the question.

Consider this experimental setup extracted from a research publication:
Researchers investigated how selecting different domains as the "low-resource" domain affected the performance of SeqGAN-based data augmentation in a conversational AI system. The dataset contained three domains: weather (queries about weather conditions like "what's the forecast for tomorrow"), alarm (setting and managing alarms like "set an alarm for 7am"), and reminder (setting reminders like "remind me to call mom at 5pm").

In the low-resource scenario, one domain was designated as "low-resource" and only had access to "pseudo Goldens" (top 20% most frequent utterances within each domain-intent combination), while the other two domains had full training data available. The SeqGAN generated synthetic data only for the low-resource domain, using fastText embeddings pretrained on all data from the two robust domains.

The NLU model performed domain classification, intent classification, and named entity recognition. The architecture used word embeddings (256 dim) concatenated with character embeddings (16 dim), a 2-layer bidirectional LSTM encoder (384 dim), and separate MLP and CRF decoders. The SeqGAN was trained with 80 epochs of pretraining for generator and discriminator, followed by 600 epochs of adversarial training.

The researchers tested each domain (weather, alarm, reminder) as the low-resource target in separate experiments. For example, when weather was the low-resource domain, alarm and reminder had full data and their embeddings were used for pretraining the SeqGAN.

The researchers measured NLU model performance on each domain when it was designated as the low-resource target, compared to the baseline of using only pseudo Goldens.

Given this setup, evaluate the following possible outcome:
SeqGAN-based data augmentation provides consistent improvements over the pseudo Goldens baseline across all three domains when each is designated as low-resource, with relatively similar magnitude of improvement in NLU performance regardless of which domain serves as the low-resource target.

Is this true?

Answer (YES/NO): NO